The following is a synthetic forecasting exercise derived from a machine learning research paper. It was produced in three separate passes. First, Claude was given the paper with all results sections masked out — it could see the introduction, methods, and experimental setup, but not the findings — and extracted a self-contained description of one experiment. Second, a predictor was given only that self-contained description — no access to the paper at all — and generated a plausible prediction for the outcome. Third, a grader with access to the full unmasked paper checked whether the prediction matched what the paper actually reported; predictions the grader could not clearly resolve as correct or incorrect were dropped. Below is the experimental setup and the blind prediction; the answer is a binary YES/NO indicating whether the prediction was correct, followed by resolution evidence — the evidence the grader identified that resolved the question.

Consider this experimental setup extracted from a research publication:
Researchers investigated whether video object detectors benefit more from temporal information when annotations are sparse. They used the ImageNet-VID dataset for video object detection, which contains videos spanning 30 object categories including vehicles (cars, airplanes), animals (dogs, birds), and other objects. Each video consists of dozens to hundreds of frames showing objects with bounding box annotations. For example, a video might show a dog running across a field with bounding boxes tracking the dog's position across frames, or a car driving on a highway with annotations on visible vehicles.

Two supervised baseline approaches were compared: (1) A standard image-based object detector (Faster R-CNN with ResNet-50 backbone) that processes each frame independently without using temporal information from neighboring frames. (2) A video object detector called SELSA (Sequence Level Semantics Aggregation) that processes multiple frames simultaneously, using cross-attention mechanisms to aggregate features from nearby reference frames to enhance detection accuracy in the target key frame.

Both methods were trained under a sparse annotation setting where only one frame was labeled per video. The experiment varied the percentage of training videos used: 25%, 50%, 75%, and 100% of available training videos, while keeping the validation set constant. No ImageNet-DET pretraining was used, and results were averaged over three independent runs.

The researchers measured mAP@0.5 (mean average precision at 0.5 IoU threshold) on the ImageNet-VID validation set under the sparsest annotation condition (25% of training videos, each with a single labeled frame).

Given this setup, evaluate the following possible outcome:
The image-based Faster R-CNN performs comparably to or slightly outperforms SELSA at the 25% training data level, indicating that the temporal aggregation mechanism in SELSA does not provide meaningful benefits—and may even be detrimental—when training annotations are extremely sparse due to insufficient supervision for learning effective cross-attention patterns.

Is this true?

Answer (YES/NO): NO